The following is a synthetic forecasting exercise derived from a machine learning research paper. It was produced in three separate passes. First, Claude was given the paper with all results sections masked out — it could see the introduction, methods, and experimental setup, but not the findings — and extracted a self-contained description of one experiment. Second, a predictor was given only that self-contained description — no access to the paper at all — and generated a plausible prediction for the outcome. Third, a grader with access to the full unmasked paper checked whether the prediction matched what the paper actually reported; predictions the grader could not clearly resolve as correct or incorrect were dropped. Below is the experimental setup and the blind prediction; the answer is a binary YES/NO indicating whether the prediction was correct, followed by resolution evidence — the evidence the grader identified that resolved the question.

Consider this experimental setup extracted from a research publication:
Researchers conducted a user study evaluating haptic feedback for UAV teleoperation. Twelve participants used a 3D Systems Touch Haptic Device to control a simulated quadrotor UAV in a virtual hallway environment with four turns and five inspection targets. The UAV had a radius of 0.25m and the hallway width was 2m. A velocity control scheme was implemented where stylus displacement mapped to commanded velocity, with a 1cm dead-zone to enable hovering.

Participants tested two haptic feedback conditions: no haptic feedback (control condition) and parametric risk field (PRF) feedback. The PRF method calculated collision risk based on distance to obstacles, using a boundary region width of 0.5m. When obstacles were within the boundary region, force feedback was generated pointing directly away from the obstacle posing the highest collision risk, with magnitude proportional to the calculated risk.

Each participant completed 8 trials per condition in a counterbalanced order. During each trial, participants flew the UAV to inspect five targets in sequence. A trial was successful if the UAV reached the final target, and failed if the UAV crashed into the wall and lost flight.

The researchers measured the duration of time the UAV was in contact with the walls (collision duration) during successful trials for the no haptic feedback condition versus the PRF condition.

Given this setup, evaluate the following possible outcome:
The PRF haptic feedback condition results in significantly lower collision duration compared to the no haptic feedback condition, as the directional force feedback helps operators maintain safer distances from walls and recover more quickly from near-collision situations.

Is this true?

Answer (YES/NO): NO